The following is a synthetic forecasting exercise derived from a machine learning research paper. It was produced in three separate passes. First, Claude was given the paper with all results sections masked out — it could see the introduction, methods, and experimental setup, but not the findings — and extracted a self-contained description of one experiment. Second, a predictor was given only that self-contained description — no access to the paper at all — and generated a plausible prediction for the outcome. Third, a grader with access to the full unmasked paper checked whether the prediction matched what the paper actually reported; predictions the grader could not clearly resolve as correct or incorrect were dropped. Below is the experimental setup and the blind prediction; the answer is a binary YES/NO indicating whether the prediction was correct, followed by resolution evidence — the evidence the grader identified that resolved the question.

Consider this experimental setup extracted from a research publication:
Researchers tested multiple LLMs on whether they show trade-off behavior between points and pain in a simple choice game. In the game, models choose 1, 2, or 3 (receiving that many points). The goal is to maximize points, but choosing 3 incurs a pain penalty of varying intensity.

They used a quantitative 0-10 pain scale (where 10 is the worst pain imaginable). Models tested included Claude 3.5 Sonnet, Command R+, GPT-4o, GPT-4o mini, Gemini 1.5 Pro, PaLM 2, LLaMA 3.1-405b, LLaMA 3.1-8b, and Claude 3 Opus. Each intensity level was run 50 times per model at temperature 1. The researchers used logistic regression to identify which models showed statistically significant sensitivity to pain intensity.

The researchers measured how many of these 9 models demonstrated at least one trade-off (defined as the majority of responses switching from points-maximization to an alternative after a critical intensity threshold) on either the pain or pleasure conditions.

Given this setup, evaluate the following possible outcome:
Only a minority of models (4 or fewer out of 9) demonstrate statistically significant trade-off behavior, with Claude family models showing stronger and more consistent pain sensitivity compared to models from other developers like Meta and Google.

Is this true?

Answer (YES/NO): NO